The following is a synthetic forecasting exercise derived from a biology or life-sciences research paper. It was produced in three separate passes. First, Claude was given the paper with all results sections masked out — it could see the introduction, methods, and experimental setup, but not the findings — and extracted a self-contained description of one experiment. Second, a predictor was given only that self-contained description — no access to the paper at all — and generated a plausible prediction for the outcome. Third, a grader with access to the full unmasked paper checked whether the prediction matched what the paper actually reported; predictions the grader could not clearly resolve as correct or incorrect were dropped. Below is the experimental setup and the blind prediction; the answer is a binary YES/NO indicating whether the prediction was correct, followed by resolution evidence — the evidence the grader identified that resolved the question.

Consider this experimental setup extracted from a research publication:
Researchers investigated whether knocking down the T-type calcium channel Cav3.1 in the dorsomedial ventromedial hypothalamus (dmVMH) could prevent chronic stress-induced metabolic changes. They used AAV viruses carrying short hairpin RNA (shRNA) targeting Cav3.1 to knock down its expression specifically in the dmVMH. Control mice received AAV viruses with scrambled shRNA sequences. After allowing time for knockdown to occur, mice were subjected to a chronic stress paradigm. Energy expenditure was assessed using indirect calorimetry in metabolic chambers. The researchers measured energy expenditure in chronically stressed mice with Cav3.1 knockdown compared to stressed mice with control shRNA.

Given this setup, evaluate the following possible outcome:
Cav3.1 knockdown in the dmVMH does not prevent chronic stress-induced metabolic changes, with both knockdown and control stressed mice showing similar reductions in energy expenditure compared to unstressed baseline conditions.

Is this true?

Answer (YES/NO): NO